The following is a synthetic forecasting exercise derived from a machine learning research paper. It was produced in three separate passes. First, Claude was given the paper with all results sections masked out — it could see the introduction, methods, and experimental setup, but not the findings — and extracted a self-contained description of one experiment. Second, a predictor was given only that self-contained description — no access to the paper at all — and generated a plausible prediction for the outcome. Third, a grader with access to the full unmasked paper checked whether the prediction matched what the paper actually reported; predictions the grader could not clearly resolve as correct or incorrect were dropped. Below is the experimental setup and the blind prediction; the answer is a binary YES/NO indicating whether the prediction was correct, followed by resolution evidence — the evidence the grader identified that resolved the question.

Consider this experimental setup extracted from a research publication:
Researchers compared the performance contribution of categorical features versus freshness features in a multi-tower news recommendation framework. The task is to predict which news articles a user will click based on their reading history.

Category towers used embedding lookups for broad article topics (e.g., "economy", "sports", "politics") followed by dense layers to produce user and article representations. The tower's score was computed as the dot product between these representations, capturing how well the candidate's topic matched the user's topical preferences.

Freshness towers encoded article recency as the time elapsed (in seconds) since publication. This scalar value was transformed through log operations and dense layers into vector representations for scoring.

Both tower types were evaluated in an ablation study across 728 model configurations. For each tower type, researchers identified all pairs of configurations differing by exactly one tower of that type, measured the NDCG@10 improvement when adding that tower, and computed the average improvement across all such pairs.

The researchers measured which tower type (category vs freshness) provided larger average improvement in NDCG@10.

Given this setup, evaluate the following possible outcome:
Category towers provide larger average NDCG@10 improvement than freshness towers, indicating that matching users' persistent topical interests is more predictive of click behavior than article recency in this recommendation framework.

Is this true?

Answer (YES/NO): YES